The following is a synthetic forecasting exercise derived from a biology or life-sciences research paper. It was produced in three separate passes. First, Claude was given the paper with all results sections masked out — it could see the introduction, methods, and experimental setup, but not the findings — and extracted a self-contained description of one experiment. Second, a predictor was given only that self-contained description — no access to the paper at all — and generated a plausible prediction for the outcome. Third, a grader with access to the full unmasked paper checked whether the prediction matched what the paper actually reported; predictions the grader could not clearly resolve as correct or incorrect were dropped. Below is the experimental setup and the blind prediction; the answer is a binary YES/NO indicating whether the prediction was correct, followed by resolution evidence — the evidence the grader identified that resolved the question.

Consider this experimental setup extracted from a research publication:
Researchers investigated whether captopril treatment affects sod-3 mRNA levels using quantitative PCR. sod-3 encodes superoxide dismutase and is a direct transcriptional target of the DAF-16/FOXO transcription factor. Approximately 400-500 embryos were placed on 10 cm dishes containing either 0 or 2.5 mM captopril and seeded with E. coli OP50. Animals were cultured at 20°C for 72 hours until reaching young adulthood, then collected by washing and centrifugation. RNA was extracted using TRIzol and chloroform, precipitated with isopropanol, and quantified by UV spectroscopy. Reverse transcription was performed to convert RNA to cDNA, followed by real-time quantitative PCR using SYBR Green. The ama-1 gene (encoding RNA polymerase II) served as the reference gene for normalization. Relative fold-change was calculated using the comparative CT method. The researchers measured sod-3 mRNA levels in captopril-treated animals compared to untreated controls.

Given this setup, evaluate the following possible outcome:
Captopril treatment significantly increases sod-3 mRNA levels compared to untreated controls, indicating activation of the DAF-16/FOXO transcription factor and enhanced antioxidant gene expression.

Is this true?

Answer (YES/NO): NO